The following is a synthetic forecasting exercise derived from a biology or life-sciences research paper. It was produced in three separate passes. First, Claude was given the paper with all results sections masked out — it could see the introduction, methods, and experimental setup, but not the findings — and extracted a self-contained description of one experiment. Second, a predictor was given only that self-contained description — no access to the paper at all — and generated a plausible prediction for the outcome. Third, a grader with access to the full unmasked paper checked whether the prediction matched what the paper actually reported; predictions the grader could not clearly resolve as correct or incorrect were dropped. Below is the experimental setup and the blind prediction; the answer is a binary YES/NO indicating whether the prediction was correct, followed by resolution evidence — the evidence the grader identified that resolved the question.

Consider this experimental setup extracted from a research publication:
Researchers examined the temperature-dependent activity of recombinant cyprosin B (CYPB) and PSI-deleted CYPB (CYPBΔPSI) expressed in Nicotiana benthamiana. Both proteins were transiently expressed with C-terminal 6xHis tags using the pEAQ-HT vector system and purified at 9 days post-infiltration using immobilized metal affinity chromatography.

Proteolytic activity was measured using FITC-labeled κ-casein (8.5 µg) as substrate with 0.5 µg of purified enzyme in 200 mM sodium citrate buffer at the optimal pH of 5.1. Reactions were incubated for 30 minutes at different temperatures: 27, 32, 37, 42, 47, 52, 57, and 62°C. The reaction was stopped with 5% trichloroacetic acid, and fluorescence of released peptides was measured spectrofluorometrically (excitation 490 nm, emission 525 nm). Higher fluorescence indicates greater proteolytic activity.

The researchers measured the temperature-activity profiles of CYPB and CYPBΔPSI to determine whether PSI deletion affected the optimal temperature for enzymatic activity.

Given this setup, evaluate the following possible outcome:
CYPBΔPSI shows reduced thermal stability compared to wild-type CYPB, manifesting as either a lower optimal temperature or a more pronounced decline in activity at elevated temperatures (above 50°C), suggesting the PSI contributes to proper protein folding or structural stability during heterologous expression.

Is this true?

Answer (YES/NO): NO